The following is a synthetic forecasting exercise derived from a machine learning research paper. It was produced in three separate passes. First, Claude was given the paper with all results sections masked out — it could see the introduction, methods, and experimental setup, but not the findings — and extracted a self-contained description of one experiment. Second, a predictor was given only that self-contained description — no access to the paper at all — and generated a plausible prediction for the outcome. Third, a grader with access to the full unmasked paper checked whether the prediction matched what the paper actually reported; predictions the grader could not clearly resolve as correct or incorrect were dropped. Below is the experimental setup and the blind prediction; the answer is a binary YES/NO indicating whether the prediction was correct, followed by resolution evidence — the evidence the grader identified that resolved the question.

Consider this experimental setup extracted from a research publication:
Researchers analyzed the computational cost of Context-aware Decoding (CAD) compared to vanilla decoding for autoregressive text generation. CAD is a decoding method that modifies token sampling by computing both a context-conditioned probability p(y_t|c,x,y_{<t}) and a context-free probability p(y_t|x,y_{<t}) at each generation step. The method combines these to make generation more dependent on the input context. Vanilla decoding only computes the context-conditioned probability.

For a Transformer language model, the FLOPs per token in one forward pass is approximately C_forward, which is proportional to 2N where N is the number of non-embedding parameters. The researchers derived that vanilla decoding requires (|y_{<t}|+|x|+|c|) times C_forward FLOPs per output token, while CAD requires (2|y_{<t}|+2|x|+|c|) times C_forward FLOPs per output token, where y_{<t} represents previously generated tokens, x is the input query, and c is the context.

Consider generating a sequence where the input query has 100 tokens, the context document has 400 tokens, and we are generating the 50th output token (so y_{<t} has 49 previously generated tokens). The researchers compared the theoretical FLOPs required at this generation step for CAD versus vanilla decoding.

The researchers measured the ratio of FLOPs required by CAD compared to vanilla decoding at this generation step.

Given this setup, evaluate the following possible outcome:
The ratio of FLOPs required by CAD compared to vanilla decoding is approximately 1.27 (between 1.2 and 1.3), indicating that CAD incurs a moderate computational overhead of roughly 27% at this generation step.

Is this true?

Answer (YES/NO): YES